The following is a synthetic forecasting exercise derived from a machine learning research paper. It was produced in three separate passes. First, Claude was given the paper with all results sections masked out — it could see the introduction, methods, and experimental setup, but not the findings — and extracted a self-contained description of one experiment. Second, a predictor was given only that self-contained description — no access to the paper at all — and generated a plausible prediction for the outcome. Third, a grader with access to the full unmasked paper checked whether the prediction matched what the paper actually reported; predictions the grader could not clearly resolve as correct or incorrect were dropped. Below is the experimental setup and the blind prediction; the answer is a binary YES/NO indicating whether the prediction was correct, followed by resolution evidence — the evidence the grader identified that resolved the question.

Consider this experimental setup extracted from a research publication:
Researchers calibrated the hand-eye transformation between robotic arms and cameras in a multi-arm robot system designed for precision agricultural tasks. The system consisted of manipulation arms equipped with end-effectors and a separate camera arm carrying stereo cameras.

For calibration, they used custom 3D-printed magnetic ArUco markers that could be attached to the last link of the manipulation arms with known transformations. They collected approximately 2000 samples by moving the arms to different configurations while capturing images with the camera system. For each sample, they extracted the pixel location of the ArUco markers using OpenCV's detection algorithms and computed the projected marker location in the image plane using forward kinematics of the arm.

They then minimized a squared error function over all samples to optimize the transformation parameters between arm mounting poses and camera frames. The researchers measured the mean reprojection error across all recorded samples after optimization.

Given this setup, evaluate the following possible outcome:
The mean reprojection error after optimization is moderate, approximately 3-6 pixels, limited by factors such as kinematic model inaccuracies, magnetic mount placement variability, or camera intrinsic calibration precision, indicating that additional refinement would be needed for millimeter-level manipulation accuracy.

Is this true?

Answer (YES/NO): NO